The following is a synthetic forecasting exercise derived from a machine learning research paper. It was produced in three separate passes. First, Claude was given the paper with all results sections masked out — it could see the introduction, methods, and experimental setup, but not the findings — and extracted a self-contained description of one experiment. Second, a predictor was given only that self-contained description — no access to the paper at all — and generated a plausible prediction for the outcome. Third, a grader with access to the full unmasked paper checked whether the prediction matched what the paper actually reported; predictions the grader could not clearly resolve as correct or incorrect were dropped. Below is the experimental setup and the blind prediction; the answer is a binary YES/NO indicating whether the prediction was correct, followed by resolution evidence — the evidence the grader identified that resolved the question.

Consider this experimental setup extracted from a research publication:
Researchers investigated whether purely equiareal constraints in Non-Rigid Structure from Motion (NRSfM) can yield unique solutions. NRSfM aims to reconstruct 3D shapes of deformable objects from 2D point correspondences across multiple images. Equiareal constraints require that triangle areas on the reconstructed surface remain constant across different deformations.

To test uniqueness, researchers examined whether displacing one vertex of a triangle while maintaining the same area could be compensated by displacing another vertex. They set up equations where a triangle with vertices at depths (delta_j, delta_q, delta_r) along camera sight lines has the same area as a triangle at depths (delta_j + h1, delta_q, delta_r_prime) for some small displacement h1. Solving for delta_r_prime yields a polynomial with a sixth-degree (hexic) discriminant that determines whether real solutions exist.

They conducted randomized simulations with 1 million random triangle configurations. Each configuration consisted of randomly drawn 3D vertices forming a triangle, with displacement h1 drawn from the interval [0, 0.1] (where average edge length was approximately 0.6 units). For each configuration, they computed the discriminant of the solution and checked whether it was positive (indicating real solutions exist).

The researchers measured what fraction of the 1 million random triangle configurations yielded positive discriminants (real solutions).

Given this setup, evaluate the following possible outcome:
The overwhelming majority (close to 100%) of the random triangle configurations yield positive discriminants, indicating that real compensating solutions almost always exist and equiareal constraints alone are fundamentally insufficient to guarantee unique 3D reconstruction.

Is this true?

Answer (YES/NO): NO